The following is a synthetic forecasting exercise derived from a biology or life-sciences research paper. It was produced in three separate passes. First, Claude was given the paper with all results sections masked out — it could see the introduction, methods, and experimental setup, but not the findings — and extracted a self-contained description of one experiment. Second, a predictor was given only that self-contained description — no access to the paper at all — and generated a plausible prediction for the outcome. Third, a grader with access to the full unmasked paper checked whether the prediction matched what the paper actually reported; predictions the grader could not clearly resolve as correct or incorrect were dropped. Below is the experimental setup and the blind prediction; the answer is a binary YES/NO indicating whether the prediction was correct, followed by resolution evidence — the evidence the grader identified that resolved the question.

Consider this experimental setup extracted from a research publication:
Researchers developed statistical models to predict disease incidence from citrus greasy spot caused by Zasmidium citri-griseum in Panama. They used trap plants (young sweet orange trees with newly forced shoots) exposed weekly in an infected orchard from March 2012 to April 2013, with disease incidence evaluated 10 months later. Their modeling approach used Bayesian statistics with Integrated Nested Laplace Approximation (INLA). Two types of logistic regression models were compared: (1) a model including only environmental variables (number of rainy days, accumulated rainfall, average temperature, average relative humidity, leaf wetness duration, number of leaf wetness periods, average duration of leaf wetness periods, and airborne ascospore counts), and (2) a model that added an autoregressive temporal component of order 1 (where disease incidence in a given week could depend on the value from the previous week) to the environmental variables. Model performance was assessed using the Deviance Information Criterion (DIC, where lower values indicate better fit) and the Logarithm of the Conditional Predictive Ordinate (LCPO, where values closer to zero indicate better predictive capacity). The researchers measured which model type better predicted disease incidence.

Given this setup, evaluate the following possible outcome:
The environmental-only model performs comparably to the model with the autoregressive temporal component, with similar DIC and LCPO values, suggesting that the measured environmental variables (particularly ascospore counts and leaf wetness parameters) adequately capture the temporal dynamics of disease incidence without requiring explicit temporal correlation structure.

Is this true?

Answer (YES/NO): NO